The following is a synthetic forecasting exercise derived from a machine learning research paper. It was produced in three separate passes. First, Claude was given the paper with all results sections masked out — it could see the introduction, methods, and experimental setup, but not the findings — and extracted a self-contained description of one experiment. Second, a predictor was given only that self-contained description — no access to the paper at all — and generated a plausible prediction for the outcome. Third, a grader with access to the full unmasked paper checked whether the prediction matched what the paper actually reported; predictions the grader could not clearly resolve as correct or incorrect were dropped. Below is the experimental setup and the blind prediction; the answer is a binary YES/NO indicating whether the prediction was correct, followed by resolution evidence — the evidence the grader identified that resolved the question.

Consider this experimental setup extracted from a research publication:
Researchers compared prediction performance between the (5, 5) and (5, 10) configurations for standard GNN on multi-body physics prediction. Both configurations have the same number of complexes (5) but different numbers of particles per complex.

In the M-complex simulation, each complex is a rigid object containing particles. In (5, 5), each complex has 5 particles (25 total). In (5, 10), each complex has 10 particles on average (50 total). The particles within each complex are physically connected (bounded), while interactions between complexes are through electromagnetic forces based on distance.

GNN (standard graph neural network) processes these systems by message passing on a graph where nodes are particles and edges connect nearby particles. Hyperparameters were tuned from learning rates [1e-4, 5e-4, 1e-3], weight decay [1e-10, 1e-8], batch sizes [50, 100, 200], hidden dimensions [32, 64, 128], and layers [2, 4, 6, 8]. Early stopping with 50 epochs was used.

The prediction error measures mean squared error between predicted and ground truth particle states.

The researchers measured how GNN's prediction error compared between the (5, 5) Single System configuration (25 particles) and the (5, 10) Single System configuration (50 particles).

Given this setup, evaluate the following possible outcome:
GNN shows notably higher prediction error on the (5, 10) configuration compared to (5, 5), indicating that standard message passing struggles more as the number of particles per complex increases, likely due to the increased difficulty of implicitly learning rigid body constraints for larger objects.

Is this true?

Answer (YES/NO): NO